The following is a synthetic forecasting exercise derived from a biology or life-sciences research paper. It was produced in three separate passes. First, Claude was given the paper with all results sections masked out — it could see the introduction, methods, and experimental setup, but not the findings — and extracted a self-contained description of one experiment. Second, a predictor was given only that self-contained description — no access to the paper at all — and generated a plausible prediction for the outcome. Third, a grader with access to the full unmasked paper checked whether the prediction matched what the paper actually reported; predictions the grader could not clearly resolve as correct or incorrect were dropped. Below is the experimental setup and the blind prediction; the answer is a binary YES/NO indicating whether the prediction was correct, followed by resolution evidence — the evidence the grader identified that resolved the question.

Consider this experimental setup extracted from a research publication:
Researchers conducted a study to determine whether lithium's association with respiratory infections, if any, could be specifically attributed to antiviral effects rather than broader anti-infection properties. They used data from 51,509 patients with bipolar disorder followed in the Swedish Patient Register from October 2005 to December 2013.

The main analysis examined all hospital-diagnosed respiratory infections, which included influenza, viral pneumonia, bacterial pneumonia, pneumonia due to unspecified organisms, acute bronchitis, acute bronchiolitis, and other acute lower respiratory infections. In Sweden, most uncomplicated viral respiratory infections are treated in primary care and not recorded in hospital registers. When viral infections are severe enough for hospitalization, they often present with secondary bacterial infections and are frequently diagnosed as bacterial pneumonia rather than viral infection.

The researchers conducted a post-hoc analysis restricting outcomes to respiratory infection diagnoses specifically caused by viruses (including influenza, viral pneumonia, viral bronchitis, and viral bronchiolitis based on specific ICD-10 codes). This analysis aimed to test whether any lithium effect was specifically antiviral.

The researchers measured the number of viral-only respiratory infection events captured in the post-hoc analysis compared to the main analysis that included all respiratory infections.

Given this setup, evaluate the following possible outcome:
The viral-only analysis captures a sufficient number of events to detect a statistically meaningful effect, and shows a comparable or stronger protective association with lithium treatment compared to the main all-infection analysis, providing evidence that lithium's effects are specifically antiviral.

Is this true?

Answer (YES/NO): NO